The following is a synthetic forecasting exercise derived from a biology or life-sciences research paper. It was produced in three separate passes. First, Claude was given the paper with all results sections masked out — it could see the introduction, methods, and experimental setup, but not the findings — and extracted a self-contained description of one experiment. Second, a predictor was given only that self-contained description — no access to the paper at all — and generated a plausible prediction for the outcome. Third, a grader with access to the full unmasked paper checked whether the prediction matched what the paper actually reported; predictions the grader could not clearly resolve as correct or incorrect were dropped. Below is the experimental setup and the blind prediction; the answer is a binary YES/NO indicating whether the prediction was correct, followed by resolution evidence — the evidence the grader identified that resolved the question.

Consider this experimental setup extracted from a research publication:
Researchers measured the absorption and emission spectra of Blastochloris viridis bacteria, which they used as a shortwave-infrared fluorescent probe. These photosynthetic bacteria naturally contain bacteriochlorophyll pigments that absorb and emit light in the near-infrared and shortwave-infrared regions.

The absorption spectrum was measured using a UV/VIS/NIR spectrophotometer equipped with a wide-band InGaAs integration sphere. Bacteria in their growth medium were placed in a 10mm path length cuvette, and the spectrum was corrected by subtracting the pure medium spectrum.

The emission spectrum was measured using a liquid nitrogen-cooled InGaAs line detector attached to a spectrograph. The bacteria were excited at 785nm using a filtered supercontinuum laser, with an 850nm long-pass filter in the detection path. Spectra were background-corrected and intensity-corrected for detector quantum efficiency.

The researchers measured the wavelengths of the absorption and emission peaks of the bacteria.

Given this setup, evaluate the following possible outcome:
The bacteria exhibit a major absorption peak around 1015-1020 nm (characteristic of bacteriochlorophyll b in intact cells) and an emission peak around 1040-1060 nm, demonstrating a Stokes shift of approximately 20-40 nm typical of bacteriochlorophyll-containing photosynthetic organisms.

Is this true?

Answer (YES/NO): NO